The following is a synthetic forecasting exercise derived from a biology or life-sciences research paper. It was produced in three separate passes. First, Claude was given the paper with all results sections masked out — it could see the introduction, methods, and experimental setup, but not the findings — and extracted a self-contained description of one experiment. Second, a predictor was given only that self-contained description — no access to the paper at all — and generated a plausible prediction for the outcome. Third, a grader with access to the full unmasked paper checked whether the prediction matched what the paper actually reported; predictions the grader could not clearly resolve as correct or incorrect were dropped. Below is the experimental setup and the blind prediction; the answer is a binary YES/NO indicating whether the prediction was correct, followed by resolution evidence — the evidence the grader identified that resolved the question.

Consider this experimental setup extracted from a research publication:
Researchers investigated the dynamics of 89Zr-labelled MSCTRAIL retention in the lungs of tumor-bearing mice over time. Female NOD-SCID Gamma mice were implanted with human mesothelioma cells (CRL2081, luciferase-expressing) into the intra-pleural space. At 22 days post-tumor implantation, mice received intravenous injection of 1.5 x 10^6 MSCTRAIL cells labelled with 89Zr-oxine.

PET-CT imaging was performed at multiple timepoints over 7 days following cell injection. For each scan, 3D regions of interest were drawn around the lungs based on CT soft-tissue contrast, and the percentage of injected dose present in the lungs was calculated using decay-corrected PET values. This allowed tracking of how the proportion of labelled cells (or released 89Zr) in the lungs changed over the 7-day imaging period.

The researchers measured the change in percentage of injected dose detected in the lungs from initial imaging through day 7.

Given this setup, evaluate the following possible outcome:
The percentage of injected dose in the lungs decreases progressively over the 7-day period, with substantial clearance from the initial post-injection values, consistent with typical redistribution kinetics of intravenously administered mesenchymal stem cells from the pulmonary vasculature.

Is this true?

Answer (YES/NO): YES